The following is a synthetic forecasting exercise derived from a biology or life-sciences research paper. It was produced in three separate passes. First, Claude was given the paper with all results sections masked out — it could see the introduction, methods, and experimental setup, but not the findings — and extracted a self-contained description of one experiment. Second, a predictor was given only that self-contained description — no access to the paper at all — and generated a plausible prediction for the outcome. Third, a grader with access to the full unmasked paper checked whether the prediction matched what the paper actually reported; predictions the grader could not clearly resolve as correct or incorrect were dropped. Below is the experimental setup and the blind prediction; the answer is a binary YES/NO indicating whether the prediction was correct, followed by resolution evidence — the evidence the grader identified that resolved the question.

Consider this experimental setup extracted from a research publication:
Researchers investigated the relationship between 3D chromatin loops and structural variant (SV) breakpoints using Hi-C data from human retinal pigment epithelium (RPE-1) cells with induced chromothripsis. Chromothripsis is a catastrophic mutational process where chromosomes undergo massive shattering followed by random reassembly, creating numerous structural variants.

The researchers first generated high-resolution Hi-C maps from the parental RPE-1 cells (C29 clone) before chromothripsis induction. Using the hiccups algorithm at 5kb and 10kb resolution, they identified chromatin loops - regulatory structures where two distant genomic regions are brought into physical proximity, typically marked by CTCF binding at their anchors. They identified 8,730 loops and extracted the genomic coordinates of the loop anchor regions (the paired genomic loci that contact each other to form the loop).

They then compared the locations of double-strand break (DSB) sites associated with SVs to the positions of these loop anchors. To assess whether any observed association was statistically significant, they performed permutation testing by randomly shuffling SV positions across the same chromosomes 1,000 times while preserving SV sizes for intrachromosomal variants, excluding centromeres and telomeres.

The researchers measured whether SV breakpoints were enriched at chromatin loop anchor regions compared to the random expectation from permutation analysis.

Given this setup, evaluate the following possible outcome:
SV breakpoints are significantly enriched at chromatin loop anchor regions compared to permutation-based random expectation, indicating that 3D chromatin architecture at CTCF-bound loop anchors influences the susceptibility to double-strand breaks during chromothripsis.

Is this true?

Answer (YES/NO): YES